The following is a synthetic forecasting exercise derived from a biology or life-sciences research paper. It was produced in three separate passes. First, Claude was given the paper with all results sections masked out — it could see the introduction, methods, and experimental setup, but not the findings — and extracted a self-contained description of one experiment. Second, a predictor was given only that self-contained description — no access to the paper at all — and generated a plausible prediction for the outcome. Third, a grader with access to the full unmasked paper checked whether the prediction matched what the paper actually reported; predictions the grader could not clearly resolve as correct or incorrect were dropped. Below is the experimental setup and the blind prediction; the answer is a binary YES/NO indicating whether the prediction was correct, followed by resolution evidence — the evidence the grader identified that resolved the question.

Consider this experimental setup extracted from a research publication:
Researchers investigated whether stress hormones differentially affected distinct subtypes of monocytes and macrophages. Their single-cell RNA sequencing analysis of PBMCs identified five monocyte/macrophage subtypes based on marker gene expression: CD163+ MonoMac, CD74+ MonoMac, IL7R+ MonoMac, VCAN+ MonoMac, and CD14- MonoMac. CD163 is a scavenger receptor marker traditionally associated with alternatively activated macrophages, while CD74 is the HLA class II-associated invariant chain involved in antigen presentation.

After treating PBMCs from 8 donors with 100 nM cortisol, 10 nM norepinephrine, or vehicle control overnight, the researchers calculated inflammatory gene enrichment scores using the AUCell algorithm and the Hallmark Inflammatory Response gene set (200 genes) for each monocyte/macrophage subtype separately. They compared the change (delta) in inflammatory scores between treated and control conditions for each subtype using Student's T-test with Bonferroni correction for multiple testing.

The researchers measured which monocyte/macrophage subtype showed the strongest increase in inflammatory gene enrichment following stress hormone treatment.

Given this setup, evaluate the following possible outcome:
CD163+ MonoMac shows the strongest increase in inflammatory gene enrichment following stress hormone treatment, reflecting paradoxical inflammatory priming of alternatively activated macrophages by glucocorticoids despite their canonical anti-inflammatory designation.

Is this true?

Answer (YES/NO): YES